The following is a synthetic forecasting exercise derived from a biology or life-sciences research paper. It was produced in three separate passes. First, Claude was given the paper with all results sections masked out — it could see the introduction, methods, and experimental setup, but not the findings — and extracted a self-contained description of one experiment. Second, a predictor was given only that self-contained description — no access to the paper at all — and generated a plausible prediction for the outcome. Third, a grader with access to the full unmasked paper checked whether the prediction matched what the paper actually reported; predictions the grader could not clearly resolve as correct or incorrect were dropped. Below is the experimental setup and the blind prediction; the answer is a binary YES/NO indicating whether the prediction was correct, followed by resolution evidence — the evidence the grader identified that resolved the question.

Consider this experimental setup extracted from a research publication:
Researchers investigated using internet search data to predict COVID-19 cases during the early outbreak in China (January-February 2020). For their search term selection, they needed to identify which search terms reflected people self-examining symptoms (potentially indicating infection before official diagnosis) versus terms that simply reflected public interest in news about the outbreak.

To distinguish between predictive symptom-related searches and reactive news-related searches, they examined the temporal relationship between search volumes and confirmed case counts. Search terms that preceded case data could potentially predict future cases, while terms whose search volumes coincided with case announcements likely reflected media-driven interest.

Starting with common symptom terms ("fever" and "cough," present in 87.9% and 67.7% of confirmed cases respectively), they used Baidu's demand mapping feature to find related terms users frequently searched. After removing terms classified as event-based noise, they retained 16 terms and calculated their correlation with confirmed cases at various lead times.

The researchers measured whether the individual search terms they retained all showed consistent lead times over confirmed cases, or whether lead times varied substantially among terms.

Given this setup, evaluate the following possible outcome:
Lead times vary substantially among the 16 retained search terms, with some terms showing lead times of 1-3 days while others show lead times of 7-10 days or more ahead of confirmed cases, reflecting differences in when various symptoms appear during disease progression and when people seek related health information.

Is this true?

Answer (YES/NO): NO